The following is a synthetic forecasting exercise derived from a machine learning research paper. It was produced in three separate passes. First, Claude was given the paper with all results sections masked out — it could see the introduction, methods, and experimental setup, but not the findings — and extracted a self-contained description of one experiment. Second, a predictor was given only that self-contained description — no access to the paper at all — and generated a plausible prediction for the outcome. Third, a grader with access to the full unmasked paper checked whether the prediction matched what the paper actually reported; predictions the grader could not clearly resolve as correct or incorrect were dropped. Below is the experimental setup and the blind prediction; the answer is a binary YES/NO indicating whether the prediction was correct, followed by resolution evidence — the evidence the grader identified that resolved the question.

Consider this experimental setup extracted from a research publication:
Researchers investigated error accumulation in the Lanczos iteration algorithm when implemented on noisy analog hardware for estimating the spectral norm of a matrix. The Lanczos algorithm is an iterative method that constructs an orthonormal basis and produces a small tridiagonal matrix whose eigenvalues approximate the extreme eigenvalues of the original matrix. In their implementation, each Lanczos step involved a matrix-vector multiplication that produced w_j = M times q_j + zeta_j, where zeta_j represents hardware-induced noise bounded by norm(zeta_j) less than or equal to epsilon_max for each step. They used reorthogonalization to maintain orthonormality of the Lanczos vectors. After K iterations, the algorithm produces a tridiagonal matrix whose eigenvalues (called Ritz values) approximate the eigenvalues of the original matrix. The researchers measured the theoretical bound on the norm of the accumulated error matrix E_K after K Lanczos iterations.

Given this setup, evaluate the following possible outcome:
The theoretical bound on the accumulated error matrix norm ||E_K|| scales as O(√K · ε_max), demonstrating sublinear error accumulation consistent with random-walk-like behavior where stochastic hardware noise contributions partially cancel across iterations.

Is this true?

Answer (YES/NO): NO